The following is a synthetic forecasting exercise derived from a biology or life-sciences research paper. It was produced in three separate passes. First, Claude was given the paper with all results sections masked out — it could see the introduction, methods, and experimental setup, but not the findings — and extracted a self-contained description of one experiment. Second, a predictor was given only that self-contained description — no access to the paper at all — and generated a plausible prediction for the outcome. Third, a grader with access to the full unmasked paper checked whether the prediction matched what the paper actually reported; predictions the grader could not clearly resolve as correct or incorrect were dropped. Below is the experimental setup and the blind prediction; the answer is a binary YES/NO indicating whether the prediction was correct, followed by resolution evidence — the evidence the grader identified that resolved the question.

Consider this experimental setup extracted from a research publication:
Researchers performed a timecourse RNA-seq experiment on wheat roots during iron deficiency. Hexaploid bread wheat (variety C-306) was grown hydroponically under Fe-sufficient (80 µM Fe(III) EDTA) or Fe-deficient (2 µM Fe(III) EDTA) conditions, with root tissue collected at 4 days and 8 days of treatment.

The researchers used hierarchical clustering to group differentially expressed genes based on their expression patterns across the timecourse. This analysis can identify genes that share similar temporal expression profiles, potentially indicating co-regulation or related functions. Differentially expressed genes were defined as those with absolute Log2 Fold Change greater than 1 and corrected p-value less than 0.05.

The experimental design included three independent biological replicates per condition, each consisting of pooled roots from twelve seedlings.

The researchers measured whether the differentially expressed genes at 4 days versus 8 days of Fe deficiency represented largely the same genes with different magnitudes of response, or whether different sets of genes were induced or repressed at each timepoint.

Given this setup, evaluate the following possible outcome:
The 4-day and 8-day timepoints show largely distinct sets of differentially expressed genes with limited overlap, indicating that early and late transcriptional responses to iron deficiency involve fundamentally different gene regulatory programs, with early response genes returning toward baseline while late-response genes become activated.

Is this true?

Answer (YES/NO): NO